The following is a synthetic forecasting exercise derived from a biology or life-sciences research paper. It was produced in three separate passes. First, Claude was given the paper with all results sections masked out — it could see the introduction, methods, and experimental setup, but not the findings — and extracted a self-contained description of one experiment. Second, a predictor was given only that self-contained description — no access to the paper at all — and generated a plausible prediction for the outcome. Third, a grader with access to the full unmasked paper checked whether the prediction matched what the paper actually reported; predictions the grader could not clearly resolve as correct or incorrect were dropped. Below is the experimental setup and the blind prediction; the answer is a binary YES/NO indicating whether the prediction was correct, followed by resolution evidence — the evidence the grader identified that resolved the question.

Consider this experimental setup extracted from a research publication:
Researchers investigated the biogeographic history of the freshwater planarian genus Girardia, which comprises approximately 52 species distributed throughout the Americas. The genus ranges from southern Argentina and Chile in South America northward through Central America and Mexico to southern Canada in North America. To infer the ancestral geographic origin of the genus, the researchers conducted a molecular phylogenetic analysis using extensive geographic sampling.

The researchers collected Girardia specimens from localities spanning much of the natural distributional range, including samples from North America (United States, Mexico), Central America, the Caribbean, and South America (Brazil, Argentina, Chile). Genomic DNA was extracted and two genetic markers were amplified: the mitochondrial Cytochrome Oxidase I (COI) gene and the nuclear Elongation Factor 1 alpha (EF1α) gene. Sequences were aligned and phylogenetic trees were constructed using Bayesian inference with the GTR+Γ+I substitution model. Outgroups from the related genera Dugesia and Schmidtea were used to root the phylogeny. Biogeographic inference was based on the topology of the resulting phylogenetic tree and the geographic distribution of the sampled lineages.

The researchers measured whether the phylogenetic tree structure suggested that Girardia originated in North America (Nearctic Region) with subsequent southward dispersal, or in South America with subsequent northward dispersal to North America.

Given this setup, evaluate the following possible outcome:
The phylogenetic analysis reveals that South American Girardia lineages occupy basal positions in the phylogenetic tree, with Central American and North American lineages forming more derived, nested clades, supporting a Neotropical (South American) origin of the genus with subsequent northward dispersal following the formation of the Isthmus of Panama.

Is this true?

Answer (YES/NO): NO